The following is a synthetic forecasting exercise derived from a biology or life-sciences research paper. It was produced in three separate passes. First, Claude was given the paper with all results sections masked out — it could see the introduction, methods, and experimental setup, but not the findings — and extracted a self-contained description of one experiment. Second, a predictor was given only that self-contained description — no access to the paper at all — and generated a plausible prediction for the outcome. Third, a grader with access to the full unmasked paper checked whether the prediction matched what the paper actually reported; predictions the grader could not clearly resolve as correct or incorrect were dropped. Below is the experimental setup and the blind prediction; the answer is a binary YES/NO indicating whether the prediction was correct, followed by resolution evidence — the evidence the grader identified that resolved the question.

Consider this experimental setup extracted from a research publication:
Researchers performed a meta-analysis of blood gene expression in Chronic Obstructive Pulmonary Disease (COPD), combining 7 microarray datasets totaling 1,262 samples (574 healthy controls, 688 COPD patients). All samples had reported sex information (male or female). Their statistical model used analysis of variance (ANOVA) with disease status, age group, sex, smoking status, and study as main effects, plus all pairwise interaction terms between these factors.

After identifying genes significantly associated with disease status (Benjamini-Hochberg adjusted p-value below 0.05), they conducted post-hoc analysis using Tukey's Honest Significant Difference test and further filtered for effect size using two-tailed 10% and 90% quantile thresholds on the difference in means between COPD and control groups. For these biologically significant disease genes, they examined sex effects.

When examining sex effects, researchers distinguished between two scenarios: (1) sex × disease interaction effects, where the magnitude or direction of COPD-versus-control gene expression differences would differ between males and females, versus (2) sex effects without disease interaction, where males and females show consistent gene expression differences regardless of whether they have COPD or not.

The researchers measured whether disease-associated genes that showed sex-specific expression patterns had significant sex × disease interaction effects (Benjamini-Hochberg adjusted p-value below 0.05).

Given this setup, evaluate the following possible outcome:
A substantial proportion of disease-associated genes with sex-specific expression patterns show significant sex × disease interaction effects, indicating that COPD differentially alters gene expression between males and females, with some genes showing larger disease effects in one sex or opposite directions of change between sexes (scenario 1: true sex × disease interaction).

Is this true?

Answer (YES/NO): NO